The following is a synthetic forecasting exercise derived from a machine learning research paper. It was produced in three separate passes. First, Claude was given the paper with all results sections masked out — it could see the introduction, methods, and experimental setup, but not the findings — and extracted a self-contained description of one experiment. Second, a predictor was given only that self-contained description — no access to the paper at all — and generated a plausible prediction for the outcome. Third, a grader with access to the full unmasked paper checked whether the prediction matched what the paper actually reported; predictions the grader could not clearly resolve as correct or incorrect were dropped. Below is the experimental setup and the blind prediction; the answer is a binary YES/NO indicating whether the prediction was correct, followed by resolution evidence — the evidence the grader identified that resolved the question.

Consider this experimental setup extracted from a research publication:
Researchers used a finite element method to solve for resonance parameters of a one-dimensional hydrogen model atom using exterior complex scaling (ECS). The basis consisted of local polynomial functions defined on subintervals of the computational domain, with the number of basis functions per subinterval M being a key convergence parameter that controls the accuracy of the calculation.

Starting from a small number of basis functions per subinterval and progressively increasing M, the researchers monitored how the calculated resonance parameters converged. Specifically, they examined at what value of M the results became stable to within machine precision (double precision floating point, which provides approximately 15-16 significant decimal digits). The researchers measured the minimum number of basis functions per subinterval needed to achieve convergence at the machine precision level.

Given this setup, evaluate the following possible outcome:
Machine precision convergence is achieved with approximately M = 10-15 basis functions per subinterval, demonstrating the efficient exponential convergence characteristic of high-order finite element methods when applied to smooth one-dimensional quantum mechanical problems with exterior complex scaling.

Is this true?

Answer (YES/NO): YES